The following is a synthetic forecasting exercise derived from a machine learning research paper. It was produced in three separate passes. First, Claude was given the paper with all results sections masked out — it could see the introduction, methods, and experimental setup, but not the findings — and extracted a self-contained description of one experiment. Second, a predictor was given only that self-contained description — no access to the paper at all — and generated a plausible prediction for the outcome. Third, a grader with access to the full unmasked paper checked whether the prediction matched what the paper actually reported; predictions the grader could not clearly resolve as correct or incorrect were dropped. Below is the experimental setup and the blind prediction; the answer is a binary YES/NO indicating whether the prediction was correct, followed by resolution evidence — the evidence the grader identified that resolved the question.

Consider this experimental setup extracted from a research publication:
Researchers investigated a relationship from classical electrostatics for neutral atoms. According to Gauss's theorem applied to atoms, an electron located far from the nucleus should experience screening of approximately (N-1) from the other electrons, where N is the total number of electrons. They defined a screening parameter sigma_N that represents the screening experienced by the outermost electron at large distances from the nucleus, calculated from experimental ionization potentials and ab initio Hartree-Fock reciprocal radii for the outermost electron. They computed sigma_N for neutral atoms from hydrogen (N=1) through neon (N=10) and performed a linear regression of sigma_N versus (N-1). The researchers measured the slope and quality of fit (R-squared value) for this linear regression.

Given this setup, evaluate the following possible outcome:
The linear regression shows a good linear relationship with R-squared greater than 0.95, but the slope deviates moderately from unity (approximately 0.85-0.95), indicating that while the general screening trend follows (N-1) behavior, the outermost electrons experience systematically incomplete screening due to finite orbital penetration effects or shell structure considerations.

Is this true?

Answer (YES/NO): NO